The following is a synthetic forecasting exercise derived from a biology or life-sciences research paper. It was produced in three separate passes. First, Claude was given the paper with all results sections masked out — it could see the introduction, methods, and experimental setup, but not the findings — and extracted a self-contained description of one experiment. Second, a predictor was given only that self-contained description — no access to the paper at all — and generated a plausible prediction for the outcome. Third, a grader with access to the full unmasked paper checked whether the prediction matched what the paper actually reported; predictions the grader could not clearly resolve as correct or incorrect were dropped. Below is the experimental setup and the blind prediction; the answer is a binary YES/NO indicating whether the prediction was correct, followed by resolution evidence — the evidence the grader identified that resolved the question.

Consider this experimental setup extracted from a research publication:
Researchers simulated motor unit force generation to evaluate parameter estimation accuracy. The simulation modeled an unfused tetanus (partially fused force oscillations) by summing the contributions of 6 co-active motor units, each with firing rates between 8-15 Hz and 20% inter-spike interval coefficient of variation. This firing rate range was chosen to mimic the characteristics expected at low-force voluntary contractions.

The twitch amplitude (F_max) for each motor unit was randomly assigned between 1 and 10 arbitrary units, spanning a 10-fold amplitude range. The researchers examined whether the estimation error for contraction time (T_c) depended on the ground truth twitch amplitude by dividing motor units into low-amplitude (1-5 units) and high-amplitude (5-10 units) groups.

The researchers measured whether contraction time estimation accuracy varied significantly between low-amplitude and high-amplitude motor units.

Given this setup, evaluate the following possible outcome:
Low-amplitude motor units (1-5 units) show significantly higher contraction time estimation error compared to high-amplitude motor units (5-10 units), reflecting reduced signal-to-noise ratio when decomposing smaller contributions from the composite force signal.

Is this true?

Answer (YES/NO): YES